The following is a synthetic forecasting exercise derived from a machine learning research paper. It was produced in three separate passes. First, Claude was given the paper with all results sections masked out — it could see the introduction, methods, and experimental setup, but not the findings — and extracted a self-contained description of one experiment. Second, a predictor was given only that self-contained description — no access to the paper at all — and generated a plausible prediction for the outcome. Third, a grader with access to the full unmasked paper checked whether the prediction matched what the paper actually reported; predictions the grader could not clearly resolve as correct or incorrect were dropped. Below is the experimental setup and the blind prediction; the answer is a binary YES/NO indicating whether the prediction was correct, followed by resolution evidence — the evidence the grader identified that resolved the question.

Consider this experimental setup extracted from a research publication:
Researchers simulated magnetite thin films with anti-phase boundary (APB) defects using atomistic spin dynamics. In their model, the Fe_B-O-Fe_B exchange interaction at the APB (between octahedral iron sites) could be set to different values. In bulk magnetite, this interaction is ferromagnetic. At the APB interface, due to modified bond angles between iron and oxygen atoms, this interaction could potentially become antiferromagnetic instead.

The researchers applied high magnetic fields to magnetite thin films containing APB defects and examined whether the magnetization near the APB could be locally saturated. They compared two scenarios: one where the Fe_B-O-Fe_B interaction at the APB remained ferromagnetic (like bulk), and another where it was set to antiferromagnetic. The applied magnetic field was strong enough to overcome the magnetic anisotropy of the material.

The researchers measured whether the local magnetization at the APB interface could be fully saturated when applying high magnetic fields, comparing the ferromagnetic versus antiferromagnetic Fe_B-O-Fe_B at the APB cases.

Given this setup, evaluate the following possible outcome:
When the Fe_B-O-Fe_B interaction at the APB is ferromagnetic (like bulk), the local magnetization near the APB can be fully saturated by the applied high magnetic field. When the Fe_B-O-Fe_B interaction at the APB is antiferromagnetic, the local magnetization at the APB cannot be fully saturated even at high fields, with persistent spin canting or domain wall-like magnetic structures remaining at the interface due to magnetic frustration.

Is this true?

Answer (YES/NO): YES